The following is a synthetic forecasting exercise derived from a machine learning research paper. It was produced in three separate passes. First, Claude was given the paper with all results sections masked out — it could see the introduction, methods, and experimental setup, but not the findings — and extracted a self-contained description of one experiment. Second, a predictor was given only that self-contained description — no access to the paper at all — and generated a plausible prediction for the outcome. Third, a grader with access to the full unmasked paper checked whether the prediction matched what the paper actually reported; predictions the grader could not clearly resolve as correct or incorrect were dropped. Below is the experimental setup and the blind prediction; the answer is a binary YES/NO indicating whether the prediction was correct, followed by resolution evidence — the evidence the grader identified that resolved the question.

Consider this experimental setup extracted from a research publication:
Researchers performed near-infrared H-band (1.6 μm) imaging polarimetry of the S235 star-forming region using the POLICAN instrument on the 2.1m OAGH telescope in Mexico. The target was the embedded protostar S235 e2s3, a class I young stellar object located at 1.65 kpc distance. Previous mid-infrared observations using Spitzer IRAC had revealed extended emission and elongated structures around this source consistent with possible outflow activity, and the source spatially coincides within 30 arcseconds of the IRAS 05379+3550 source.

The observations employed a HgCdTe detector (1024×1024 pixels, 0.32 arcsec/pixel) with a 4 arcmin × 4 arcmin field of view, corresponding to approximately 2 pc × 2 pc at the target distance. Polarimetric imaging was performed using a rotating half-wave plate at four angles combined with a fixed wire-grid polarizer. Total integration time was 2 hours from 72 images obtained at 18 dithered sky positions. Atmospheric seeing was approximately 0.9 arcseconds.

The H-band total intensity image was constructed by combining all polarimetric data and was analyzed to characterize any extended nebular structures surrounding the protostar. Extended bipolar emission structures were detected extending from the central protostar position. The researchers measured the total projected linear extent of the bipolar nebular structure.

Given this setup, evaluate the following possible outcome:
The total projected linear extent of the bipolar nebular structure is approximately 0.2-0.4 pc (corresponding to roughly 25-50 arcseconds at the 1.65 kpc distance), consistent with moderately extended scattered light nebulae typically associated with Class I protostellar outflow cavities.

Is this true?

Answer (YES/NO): NO